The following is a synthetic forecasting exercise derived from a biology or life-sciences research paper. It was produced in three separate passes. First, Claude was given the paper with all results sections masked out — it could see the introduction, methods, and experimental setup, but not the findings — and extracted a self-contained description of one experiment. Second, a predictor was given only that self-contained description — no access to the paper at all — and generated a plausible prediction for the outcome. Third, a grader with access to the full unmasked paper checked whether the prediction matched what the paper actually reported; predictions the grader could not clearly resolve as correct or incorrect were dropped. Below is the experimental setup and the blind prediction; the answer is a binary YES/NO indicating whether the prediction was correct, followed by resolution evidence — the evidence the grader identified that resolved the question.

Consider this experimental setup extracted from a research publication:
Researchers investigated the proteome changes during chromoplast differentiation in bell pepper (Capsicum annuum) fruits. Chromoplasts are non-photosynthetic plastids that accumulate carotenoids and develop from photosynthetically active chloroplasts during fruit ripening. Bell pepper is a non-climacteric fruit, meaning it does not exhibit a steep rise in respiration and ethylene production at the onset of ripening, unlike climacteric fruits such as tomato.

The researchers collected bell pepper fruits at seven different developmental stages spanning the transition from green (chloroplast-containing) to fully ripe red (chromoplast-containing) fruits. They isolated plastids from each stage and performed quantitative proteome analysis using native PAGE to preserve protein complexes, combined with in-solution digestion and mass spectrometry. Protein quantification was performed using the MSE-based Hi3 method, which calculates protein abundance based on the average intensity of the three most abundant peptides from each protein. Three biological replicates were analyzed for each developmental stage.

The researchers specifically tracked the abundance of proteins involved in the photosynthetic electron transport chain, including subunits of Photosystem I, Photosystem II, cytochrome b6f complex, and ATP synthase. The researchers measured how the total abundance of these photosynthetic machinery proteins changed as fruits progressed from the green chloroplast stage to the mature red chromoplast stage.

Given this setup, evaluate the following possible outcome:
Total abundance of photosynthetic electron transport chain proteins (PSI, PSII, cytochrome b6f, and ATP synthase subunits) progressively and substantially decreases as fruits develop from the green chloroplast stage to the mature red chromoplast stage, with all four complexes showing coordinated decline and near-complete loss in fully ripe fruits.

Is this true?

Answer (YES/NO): NO